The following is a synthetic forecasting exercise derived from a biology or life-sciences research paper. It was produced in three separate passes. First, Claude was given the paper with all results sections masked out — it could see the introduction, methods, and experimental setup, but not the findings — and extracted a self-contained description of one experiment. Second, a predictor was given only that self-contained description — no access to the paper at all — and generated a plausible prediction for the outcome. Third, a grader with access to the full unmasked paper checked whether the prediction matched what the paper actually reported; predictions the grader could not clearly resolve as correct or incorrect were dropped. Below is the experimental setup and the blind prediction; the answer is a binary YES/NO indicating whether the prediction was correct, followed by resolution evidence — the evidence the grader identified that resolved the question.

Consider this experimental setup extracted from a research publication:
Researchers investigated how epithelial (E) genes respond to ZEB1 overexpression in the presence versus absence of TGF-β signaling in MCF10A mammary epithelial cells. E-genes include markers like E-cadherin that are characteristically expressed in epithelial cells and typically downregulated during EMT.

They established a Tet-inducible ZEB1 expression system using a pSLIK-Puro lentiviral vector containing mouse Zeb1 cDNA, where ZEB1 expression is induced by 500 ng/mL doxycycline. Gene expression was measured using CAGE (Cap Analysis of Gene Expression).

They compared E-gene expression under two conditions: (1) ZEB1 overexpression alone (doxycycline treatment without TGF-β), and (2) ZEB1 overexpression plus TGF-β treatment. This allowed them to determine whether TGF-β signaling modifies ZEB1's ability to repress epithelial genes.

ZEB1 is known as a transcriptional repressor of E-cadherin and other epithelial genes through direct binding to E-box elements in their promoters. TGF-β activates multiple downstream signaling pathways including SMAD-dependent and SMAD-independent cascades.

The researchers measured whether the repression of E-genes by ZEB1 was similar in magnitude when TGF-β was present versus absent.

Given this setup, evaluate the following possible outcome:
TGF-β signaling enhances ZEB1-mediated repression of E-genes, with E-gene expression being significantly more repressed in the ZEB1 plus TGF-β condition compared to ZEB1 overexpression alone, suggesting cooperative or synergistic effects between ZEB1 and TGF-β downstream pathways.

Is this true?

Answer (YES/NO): NO